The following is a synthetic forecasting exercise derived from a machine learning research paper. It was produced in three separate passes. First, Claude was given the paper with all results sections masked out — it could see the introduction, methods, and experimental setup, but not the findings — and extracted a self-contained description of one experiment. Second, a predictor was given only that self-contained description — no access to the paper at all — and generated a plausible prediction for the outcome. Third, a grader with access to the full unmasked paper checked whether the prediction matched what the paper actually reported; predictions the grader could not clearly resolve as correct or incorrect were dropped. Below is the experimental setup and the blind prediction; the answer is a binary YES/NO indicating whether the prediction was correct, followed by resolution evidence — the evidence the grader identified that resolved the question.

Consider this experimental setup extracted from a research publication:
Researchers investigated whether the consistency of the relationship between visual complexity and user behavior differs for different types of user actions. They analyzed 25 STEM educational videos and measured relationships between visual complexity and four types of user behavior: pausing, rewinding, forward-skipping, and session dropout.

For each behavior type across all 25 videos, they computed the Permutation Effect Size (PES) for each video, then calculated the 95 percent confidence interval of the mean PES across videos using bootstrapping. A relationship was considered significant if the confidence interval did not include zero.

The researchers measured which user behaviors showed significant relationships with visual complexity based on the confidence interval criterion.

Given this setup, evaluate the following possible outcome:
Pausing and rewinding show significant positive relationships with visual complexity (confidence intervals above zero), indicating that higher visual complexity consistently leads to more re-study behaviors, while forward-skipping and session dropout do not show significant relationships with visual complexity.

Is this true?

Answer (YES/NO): NO